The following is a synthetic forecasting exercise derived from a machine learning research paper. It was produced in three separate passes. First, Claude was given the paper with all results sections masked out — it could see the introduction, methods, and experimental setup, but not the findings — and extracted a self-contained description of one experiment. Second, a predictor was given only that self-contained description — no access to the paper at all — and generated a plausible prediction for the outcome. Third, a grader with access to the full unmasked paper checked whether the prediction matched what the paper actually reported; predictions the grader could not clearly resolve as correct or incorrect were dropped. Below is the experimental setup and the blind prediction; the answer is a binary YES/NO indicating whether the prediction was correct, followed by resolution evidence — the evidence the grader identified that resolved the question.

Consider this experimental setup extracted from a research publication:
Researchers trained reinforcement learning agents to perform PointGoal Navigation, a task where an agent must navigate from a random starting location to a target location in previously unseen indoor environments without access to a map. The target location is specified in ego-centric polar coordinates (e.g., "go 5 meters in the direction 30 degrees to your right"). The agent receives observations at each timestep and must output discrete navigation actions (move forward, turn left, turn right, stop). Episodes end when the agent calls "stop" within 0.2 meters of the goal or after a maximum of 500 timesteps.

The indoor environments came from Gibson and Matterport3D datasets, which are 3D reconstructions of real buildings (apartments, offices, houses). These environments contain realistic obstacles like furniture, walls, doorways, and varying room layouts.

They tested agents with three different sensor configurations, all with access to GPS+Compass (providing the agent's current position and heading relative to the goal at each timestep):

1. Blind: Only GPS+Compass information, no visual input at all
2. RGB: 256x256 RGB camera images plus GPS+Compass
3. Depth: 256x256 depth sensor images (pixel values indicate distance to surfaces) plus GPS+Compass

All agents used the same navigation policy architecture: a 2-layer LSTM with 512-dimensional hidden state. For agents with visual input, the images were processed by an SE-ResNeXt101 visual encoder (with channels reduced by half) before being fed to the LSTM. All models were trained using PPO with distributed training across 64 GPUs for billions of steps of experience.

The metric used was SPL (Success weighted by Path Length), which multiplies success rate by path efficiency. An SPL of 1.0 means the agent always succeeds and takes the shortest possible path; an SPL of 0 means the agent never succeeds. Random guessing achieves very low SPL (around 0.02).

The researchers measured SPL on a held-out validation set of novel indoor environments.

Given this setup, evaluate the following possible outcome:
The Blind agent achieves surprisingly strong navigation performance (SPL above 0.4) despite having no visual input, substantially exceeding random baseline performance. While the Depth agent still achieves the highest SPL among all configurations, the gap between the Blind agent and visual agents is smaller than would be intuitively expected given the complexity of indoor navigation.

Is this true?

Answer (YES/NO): YES